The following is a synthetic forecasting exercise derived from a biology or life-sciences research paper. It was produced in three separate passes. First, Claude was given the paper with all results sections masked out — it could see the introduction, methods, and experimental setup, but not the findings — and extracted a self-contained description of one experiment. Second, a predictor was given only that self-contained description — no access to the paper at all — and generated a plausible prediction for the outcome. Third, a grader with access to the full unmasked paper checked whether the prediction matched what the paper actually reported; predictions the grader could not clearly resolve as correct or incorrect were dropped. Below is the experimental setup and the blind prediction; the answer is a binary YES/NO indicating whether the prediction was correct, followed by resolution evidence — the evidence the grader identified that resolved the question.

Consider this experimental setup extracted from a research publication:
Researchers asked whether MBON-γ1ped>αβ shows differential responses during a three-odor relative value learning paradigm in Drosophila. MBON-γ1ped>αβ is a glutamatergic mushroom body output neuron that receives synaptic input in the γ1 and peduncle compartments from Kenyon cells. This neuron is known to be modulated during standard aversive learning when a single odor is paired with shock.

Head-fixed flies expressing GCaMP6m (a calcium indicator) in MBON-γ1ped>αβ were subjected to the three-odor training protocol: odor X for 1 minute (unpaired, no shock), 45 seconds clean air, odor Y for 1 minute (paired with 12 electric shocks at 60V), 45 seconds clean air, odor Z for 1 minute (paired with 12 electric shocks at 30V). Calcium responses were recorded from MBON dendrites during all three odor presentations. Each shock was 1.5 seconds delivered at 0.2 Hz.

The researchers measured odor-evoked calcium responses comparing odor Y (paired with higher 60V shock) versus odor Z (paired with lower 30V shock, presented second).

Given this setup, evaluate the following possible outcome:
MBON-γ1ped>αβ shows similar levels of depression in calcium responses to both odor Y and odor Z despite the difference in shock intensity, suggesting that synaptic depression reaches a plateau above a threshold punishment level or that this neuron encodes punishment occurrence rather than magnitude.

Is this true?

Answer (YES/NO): NO